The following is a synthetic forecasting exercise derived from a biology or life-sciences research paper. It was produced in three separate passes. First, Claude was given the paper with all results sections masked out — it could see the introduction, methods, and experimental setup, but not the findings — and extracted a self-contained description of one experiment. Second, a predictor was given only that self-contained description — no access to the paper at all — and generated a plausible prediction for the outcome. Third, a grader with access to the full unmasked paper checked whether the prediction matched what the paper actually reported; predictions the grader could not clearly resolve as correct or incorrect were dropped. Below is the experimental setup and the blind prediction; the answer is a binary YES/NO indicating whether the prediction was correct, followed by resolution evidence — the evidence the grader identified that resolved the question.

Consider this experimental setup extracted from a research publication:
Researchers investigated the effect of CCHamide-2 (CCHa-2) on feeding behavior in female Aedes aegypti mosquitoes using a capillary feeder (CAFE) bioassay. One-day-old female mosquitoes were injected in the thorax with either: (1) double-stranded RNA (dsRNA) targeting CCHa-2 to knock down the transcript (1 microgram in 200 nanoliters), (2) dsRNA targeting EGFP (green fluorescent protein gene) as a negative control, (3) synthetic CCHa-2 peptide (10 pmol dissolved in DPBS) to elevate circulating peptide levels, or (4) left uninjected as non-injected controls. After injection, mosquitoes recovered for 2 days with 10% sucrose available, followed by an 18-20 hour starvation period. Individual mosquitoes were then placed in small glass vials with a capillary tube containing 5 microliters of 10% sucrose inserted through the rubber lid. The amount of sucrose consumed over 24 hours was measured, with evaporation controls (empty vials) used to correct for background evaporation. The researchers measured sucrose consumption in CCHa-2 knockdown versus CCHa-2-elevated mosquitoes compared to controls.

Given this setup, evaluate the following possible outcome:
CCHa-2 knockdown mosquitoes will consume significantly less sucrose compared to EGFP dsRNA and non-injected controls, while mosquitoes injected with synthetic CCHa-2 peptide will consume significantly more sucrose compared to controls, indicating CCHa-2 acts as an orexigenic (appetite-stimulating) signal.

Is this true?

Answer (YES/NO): NO